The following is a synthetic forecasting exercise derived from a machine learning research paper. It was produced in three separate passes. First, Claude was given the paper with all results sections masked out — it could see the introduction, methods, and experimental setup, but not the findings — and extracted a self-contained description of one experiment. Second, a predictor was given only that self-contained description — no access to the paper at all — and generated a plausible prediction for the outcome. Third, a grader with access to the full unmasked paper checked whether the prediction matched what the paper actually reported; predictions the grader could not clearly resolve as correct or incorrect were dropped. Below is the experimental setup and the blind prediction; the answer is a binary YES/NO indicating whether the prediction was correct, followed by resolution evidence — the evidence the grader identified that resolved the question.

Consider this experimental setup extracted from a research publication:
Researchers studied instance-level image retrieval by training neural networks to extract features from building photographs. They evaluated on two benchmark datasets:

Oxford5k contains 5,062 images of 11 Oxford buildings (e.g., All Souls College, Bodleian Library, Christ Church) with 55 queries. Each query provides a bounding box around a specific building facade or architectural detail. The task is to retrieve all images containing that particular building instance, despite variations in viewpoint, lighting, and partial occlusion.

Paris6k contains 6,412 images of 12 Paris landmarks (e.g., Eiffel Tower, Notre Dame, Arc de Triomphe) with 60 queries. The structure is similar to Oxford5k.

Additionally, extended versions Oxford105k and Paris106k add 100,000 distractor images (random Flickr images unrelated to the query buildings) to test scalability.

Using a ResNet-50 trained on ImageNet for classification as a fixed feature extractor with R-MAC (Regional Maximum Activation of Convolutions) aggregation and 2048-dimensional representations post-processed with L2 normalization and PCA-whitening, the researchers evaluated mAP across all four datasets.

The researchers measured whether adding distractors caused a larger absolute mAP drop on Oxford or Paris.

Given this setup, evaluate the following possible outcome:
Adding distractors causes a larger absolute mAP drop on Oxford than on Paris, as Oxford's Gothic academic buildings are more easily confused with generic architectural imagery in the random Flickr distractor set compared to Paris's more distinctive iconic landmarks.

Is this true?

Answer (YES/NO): NO